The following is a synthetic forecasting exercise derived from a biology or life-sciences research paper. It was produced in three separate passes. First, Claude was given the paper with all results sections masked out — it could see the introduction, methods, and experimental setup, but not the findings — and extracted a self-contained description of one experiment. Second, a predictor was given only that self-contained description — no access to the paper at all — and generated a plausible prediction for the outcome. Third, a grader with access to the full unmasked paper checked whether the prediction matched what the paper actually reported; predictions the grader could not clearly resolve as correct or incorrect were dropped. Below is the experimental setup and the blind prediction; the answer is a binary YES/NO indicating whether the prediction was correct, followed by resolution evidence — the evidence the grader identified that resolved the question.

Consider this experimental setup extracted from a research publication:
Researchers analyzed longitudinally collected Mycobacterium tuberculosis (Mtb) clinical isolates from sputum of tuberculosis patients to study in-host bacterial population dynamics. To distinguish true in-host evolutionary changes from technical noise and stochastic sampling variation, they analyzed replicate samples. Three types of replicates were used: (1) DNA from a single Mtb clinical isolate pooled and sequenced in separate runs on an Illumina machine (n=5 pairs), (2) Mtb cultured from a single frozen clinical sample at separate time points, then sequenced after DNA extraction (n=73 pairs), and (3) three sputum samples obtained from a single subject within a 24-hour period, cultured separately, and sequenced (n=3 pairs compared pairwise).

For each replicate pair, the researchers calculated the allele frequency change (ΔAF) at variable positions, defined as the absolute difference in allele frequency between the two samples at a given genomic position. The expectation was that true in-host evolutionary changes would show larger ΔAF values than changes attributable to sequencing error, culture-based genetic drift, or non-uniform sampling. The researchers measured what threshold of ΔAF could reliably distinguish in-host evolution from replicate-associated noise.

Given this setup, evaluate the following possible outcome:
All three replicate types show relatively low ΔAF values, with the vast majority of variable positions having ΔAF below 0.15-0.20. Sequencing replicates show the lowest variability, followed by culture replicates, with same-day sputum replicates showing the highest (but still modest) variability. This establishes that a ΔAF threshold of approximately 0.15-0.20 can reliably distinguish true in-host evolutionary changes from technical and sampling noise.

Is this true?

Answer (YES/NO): NO